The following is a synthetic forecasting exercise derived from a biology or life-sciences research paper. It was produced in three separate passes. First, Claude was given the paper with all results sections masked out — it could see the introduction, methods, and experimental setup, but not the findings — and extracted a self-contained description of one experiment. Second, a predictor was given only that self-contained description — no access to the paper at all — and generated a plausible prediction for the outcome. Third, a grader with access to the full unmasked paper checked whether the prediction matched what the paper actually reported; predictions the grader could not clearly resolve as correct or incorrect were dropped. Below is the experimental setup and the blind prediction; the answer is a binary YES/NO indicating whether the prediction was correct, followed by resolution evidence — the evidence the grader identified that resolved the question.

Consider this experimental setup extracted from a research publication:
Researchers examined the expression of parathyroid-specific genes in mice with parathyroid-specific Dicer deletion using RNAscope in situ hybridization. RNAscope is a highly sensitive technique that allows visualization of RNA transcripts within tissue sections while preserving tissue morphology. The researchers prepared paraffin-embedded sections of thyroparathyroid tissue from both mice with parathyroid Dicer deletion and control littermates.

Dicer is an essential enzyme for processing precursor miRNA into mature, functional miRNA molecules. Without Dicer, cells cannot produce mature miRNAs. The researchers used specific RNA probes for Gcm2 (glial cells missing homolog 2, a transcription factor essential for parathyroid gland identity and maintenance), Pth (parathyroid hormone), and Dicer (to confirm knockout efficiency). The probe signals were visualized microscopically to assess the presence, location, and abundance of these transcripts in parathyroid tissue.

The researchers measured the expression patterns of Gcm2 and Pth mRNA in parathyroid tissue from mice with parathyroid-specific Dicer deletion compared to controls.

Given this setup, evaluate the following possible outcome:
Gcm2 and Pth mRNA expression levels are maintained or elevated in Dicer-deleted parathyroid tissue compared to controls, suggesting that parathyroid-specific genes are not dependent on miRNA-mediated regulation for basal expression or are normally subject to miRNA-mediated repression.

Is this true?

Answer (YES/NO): NO